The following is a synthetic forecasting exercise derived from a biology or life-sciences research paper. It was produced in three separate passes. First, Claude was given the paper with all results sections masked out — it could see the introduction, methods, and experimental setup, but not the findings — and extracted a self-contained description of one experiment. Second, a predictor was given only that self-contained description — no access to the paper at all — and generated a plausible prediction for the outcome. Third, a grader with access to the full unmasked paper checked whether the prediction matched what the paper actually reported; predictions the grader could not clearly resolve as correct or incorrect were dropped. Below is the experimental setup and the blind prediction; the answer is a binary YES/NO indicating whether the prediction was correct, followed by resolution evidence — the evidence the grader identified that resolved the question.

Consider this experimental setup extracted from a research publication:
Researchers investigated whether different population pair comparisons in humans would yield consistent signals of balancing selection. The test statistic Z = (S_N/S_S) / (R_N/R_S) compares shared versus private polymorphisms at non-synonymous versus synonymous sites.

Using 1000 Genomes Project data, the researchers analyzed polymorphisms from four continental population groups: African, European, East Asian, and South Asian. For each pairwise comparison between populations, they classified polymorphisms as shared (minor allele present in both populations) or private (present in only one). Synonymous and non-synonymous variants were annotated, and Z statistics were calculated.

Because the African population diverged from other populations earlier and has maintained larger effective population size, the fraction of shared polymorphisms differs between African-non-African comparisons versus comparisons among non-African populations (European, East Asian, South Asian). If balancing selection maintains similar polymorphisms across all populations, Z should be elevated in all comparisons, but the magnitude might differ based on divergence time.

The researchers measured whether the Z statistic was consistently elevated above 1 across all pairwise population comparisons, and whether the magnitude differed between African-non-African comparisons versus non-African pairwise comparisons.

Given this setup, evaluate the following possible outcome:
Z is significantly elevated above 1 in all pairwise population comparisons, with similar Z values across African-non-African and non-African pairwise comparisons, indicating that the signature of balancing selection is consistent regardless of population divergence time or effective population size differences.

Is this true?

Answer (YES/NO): NO